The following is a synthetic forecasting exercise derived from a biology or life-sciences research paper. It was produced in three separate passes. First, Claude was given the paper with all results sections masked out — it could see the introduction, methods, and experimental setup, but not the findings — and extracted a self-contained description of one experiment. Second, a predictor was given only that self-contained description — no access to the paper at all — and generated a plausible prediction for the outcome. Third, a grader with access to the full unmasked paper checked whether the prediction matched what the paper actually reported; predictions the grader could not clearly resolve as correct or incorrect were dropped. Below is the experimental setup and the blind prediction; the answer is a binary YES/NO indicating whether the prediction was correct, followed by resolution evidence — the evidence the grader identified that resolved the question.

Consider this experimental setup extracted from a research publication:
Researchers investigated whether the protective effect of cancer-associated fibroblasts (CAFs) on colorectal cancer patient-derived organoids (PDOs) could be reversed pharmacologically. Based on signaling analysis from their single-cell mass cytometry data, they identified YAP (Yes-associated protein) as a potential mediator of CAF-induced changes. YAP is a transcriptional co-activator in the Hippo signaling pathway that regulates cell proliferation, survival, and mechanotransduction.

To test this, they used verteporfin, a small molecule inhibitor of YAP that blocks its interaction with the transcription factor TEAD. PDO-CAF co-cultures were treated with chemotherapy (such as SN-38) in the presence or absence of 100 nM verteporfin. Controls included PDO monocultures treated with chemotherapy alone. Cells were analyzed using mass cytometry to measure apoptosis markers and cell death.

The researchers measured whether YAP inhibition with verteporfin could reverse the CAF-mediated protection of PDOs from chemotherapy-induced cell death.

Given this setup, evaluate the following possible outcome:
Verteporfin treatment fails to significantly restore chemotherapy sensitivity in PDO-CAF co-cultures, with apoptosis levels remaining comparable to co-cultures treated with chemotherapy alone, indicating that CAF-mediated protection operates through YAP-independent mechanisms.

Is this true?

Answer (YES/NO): NO